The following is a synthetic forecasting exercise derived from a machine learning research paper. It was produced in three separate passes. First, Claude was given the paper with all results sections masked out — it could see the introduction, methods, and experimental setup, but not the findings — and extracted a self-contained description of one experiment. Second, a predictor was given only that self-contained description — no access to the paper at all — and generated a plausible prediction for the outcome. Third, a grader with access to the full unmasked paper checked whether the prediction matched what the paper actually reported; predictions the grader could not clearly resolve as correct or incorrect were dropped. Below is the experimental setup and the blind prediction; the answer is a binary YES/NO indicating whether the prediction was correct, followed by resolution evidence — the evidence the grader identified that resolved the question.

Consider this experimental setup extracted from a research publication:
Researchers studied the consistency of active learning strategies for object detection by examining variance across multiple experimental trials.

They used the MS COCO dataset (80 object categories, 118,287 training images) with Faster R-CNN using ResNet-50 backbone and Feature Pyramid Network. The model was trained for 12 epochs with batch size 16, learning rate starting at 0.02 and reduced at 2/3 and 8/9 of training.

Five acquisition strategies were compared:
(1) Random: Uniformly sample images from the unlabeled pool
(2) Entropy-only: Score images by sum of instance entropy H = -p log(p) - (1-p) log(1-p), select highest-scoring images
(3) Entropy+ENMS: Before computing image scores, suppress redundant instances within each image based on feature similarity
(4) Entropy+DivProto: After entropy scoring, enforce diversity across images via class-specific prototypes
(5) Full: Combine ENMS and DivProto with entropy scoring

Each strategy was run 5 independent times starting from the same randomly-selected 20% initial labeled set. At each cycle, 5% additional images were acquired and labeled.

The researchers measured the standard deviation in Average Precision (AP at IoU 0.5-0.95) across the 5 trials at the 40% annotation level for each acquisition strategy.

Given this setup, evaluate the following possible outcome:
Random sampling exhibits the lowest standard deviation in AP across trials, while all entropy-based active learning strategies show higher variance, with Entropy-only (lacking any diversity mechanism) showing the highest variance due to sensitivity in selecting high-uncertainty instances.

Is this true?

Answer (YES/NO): NO